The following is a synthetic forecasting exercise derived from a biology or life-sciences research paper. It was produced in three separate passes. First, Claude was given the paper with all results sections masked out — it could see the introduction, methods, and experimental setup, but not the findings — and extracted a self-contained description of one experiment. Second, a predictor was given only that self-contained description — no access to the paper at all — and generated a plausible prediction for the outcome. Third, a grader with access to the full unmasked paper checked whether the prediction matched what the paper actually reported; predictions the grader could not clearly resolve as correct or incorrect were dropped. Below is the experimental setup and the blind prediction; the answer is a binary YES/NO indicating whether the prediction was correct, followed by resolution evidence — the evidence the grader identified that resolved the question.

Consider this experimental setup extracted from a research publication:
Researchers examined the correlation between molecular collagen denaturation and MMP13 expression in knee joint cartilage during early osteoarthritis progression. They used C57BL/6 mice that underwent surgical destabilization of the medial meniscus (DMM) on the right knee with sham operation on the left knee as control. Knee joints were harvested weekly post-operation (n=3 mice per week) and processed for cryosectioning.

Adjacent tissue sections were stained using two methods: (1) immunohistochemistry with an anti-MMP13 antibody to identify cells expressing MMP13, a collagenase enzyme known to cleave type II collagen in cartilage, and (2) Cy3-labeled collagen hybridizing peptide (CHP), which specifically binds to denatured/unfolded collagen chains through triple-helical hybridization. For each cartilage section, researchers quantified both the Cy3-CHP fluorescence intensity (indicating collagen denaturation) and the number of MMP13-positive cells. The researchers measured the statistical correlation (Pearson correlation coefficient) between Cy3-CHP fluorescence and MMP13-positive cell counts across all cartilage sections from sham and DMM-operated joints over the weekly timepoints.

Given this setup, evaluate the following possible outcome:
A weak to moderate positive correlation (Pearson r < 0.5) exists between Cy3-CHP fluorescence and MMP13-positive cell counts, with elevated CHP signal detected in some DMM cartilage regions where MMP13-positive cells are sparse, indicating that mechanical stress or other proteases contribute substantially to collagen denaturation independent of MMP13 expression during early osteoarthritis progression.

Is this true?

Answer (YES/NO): YES